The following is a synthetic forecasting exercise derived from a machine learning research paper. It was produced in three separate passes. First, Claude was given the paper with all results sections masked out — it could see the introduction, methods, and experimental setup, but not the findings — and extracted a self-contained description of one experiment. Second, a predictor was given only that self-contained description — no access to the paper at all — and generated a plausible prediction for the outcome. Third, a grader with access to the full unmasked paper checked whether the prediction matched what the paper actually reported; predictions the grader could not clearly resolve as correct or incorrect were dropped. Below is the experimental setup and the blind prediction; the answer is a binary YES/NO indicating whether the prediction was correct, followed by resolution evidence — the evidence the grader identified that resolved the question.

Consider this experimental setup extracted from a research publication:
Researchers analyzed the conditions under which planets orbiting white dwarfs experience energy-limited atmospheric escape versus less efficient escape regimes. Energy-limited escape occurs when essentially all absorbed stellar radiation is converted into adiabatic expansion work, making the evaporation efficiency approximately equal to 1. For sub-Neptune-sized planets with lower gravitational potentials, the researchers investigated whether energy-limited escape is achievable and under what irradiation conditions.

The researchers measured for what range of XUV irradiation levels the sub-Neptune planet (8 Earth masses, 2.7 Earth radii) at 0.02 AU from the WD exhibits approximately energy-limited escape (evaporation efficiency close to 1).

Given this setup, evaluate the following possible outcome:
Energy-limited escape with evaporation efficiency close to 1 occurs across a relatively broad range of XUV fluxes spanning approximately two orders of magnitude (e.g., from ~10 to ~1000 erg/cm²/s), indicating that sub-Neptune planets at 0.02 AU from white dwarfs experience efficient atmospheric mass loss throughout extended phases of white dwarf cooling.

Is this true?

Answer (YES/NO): NO